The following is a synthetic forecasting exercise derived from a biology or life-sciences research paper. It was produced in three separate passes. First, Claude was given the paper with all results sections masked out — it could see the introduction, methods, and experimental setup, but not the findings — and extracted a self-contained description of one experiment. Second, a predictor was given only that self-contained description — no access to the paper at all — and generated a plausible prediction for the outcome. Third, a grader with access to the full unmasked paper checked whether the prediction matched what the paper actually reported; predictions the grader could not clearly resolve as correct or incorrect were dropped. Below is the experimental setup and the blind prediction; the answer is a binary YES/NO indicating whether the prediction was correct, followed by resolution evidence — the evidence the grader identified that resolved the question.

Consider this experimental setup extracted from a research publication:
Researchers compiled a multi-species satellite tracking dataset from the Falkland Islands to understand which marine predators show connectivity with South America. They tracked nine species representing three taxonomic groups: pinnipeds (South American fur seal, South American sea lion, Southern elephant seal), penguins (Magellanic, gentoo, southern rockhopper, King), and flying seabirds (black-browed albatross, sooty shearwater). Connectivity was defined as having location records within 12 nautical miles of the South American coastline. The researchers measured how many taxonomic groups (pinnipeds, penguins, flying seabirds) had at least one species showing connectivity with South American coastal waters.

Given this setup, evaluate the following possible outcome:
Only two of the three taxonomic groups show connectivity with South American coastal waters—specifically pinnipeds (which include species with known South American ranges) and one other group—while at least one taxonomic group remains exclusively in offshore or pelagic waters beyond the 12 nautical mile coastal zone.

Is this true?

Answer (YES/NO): NO